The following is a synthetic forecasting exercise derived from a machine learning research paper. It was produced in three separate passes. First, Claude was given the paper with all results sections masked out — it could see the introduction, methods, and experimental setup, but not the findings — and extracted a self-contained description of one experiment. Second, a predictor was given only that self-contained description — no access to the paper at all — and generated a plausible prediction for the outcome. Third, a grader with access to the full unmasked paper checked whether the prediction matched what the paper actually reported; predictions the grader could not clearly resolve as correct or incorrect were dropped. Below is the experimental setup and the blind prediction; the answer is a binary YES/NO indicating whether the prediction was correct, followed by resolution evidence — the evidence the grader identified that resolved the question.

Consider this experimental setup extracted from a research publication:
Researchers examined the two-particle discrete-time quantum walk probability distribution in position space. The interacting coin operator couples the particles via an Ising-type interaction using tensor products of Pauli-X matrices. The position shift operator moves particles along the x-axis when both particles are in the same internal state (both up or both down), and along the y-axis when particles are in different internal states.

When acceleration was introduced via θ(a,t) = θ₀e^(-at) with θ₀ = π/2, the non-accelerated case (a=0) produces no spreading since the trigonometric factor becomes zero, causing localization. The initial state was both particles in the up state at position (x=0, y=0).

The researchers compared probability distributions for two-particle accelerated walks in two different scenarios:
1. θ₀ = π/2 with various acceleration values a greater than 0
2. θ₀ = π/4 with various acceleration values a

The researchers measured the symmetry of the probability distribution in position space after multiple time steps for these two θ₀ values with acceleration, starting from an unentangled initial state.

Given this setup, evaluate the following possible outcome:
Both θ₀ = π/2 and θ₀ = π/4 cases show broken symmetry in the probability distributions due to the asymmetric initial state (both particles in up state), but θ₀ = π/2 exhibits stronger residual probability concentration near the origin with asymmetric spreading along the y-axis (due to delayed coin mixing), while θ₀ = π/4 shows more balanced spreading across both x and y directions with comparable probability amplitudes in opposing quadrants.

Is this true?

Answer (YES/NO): NO